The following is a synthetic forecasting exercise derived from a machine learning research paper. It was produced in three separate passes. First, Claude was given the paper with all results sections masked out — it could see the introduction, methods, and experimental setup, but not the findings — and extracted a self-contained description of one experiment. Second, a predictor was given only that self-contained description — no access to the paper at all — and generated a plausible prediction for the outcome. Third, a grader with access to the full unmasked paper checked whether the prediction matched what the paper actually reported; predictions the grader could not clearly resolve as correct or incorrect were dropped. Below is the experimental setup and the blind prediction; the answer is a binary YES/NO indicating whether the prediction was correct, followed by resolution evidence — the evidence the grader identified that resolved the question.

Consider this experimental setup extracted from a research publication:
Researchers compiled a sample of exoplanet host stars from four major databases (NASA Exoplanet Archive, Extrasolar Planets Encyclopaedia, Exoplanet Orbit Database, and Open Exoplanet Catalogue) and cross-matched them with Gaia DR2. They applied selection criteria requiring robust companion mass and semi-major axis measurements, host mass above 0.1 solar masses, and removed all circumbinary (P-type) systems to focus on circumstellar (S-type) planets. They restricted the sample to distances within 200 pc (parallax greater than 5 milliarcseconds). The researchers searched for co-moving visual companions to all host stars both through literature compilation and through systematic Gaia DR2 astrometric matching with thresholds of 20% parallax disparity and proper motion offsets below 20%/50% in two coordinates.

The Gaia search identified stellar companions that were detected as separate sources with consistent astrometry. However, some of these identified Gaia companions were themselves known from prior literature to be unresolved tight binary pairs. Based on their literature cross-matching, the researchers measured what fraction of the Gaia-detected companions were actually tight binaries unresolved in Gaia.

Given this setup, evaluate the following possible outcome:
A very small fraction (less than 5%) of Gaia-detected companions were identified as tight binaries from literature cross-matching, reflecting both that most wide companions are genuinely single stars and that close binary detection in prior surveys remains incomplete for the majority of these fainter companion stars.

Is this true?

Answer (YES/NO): NO